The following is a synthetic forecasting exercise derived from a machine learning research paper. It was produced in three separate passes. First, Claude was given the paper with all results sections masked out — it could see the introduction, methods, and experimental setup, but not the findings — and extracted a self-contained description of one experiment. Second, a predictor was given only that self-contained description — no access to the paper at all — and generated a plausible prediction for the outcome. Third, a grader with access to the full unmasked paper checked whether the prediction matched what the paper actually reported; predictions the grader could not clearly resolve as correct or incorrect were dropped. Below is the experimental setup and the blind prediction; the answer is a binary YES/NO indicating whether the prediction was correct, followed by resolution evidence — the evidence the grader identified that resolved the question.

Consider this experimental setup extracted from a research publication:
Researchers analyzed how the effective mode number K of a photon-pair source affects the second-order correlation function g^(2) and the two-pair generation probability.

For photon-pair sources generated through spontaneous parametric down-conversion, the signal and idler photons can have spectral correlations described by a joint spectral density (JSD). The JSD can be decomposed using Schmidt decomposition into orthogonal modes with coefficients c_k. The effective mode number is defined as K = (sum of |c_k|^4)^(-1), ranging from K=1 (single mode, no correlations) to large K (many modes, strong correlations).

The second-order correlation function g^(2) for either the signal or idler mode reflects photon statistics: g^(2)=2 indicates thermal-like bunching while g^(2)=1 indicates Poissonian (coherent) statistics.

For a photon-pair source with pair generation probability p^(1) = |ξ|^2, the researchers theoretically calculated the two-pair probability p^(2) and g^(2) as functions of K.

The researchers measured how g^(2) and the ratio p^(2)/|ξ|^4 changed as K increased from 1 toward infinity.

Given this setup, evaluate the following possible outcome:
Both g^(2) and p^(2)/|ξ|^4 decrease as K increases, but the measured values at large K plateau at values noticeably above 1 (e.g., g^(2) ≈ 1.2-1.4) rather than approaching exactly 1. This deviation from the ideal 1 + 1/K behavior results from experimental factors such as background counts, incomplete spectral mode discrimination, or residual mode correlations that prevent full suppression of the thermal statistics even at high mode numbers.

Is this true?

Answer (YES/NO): NO